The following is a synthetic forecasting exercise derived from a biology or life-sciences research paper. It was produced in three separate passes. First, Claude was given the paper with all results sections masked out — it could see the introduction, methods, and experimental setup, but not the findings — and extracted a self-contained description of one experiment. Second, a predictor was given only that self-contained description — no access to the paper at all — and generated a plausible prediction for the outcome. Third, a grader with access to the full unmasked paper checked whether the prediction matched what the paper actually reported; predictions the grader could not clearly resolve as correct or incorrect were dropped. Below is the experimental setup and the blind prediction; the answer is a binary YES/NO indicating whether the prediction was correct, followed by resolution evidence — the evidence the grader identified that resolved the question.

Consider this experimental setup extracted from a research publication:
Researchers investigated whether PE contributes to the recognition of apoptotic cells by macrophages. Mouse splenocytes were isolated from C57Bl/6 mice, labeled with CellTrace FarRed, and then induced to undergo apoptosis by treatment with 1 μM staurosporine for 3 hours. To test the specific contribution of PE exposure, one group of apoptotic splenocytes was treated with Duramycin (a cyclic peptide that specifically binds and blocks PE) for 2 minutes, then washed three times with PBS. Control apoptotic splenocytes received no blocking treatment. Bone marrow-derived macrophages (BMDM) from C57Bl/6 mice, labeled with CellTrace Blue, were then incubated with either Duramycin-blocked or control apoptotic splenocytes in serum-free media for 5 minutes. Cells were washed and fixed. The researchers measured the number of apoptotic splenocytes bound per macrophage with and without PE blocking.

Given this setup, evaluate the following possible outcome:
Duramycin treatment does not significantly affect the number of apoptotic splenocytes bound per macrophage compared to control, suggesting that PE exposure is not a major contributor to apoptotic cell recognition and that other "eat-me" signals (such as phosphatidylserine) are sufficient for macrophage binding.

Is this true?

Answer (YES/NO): NO